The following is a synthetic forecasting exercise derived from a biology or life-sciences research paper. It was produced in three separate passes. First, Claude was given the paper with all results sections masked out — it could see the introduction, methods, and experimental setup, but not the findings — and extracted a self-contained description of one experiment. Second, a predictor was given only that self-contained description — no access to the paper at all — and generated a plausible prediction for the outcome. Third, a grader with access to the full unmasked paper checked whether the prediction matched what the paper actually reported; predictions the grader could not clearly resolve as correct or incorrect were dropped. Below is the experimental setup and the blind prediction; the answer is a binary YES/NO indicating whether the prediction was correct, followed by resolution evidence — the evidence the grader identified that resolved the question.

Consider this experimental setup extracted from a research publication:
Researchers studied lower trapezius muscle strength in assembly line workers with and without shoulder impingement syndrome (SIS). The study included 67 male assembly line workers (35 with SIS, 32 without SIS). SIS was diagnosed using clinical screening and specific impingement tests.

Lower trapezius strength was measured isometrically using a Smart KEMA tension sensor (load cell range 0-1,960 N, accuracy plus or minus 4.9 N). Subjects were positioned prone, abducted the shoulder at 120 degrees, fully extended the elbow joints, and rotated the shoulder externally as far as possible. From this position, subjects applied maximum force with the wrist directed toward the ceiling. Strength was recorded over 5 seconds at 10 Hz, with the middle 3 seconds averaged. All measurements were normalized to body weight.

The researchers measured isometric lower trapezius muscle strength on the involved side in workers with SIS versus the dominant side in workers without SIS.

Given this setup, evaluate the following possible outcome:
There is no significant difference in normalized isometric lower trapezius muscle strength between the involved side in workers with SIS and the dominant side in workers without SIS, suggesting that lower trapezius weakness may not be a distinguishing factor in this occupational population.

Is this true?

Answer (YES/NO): YES